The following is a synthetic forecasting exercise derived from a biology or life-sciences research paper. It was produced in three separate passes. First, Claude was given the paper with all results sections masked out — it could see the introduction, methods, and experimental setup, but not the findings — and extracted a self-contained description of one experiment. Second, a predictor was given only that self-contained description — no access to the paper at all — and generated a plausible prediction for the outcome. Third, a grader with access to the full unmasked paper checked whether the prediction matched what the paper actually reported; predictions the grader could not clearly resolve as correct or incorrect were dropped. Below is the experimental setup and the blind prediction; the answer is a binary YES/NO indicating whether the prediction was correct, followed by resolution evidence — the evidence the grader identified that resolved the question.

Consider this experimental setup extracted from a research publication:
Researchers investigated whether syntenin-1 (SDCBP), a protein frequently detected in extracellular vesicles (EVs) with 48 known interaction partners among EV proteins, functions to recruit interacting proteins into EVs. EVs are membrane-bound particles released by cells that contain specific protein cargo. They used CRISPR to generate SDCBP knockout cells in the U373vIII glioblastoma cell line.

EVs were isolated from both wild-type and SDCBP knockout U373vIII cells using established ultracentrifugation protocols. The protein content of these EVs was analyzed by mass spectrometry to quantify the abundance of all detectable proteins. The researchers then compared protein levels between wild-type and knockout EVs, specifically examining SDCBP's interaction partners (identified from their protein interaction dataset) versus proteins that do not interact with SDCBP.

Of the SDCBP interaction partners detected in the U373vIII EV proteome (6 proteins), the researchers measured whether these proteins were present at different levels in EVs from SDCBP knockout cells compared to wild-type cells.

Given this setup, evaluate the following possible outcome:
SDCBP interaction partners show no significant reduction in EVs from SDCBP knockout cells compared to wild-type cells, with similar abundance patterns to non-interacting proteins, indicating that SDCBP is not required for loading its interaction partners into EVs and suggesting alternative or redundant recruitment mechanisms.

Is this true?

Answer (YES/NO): NO